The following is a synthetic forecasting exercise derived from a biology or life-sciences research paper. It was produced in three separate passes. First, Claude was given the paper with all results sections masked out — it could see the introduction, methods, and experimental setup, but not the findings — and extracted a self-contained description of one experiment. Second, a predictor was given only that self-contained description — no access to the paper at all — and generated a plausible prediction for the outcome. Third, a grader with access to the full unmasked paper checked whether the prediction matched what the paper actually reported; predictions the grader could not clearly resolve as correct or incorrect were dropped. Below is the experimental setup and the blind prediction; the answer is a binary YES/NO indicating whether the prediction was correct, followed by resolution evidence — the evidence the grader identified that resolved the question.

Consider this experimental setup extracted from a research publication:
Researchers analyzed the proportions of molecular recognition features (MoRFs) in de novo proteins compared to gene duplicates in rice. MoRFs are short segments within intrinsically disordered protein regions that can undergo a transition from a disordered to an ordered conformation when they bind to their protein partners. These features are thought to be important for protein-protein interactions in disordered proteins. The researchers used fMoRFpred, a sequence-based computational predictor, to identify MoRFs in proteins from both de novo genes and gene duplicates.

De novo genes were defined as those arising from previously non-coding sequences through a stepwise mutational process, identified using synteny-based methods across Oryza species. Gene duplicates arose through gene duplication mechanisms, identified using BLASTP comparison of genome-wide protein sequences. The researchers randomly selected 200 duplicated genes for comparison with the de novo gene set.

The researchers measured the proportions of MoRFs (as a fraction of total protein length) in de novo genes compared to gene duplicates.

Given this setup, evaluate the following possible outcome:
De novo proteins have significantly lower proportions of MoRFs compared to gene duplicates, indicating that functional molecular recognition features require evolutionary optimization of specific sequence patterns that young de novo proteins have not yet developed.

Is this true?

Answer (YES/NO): NO